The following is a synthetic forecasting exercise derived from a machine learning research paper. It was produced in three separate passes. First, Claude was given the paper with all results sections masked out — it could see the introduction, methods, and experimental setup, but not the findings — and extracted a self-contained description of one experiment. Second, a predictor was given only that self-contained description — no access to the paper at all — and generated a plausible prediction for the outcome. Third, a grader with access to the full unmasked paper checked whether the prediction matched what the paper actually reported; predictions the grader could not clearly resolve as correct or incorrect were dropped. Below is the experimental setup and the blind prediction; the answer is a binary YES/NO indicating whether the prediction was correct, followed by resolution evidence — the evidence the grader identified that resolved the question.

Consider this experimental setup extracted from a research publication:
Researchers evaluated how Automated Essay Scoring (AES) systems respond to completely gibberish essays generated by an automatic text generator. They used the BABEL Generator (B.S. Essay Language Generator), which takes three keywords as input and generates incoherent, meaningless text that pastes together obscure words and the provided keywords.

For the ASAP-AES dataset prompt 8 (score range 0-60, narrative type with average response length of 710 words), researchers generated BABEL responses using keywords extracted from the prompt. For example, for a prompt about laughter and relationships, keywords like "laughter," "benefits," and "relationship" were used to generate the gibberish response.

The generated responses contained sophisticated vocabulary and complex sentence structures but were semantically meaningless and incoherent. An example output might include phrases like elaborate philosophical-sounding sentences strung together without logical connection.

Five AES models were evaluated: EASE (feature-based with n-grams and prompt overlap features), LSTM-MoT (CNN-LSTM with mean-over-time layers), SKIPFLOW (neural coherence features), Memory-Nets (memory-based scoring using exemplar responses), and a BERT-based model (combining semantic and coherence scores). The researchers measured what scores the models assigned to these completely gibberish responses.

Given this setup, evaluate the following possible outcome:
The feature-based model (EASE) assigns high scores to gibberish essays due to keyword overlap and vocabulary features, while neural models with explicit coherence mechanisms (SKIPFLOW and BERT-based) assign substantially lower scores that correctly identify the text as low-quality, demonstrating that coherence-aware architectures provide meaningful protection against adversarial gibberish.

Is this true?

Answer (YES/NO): NO